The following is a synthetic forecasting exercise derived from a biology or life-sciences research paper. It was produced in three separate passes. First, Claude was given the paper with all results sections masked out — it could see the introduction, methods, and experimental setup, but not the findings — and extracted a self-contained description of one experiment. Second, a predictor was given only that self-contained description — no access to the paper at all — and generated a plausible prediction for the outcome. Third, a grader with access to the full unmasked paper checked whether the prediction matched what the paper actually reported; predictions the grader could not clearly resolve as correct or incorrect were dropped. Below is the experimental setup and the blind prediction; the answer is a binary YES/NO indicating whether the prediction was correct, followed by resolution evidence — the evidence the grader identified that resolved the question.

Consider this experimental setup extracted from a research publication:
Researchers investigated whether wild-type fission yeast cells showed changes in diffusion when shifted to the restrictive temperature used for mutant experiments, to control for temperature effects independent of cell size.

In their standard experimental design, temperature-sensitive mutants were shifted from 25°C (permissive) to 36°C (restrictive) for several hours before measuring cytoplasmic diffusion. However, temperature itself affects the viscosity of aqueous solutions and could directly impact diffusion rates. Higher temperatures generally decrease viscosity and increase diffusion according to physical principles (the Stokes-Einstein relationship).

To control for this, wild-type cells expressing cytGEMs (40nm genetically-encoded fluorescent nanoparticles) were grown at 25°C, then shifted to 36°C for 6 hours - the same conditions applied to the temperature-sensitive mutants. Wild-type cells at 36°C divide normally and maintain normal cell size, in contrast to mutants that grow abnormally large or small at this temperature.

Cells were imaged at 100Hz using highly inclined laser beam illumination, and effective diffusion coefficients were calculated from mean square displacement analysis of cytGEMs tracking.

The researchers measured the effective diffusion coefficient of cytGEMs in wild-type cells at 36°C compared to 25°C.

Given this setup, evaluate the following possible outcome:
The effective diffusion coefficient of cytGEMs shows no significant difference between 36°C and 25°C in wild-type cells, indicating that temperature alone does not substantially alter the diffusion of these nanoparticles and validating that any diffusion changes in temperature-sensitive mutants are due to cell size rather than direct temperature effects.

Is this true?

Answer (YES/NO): NO